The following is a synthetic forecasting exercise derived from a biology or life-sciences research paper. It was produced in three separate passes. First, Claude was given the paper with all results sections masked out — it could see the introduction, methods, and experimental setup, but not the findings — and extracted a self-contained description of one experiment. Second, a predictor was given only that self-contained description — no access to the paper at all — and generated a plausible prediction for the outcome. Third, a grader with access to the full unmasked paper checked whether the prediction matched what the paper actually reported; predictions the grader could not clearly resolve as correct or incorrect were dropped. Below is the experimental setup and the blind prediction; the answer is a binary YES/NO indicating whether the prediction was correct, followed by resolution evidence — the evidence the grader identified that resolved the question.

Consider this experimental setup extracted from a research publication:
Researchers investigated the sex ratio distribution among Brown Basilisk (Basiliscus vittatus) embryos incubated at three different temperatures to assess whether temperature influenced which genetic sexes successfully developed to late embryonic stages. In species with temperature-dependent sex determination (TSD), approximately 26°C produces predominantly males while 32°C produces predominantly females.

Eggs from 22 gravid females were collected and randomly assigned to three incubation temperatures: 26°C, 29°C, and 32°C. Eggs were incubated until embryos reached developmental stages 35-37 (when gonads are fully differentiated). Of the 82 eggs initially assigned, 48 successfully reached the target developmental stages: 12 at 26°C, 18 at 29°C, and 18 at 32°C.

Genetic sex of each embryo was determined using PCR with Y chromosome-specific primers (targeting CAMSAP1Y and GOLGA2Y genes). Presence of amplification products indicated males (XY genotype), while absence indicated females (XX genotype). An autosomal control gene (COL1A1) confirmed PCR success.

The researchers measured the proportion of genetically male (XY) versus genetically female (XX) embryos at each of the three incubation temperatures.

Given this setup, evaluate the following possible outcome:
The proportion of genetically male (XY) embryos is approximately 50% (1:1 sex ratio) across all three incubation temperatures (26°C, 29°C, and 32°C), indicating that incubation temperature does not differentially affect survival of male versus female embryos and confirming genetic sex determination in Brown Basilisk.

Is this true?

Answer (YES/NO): NO